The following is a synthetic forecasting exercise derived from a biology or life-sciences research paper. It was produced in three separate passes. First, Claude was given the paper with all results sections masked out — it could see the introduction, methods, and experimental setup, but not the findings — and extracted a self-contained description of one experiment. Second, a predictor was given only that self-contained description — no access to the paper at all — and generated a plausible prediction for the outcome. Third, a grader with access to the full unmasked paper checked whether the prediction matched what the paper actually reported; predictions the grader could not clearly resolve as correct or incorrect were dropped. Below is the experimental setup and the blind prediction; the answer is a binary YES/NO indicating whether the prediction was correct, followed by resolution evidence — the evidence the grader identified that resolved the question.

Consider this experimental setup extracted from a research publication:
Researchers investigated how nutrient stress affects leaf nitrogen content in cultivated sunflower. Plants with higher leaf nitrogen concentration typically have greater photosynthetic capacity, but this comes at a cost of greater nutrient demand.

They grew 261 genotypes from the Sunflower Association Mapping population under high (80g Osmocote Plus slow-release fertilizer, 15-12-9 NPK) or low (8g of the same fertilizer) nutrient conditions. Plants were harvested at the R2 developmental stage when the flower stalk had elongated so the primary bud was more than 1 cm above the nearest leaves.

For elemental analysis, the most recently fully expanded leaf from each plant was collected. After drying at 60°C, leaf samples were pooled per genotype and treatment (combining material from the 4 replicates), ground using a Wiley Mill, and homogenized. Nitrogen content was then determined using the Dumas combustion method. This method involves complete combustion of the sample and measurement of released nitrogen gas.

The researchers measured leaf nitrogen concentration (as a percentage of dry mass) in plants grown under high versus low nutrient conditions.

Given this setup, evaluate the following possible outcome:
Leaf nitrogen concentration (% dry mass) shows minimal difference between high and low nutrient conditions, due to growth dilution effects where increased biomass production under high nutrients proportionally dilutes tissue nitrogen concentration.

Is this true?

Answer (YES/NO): NO